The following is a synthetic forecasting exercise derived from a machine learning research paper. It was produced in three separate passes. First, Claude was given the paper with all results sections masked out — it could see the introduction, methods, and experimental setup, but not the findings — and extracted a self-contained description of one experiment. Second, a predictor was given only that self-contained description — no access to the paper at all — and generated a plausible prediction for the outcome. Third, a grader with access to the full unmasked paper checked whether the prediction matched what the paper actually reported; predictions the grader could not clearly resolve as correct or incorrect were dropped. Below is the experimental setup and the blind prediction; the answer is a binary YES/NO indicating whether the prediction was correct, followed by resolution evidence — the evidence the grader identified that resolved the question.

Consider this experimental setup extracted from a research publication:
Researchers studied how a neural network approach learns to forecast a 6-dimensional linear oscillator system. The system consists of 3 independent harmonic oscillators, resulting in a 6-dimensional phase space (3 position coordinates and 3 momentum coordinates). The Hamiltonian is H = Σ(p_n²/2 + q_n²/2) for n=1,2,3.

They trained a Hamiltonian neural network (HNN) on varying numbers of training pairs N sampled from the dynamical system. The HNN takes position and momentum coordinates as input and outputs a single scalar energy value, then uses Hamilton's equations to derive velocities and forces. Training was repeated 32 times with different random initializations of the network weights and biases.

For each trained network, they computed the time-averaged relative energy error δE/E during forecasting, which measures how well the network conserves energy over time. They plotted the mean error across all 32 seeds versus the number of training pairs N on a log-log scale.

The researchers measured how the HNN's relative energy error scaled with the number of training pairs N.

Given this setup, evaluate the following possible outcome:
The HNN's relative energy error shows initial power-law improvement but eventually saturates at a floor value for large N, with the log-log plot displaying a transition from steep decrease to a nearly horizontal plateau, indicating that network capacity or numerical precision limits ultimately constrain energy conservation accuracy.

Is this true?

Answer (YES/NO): NO